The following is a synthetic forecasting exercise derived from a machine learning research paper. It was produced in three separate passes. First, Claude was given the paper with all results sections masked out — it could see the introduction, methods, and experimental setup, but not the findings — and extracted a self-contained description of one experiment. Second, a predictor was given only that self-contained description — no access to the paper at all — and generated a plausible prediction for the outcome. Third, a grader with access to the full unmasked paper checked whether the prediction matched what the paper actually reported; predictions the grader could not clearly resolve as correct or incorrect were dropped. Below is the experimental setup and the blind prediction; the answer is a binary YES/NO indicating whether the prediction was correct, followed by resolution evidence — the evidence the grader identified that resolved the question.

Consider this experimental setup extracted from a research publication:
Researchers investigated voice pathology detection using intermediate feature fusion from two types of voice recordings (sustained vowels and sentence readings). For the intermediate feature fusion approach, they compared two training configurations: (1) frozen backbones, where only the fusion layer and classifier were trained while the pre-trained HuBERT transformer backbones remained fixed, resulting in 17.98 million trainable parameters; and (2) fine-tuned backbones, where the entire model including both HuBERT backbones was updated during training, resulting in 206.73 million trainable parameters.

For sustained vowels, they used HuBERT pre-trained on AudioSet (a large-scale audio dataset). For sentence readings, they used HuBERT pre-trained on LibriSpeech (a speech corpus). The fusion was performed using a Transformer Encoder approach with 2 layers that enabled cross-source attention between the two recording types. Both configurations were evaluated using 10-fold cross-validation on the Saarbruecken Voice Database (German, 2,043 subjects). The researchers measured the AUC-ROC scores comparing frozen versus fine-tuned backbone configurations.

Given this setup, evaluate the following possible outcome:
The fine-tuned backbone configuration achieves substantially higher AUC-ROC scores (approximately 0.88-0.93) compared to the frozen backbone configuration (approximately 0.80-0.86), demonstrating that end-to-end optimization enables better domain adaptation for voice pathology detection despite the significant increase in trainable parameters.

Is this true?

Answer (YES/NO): NO